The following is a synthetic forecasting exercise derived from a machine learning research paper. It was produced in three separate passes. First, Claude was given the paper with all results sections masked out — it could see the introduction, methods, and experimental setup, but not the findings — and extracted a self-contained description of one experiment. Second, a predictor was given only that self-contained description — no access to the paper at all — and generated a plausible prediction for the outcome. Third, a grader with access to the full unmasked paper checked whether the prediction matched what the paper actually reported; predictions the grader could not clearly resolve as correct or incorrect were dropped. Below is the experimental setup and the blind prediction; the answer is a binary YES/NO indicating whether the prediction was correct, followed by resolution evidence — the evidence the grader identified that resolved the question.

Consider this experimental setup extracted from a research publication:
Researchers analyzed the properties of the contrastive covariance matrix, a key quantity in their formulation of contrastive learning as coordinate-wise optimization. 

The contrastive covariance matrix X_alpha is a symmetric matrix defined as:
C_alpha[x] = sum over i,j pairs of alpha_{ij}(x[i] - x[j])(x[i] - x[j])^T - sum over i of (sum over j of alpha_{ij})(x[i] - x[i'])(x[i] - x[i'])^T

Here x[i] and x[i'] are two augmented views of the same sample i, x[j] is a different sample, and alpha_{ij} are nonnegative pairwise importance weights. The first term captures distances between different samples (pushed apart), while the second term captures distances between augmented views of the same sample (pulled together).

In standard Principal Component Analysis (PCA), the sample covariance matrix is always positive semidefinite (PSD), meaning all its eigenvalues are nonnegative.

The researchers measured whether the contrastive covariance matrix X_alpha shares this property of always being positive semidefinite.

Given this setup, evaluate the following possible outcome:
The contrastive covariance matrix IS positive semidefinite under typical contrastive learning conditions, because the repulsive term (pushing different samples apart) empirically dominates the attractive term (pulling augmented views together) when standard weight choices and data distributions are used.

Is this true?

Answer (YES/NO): NO